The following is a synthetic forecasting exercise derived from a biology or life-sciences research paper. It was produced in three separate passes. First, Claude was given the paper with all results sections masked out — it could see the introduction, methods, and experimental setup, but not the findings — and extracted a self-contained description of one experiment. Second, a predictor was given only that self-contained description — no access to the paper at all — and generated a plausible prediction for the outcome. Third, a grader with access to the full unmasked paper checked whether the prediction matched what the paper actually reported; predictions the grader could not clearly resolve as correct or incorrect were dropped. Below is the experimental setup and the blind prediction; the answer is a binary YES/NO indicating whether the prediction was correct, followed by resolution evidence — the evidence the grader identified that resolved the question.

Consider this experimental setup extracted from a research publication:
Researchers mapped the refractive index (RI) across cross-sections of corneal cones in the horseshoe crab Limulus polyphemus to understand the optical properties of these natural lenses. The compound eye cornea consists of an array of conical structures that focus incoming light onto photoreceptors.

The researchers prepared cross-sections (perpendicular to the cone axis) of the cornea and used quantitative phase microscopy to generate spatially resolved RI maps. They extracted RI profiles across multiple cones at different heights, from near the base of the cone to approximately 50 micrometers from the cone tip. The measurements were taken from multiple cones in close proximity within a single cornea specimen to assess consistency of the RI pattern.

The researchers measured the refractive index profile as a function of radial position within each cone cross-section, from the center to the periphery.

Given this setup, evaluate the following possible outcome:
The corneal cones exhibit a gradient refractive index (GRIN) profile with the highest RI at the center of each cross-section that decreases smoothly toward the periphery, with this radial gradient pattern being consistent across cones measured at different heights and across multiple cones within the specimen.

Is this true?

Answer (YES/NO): YES